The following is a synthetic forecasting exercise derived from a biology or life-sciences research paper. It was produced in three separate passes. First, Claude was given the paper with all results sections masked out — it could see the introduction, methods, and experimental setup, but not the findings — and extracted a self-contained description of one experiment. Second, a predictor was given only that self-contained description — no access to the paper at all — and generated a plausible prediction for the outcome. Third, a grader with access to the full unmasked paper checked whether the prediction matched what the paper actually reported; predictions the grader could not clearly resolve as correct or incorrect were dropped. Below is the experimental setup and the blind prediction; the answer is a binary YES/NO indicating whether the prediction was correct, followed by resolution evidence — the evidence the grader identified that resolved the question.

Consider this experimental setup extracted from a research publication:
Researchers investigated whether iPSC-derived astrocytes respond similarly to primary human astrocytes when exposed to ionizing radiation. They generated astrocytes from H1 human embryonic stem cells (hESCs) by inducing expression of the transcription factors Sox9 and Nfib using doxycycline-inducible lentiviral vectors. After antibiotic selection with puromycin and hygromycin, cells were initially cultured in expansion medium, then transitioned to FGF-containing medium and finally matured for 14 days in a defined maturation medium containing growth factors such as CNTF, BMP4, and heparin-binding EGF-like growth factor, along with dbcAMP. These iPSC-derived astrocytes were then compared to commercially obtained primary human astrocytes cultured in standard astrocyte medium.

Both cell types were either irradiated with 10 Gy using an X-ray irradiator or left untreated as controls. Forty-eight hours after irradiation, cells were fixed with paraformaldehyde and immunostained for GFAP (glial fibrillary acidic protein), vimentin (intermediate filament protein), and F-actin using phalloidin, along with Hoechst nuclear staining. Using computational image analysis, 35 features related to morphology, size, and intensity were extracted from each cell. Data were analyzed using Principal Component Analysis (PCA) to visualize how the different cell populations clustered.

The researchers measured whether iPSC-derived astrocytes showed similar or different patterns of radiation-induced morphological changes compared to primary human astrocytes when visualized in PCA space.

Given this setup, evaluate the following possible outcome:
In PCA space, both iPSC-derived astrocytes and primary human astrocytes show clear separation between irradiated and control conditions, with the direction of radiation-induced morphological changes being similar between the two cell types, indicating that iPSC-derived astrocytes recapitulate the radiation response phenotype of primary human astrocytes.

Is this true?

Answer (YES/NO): YES